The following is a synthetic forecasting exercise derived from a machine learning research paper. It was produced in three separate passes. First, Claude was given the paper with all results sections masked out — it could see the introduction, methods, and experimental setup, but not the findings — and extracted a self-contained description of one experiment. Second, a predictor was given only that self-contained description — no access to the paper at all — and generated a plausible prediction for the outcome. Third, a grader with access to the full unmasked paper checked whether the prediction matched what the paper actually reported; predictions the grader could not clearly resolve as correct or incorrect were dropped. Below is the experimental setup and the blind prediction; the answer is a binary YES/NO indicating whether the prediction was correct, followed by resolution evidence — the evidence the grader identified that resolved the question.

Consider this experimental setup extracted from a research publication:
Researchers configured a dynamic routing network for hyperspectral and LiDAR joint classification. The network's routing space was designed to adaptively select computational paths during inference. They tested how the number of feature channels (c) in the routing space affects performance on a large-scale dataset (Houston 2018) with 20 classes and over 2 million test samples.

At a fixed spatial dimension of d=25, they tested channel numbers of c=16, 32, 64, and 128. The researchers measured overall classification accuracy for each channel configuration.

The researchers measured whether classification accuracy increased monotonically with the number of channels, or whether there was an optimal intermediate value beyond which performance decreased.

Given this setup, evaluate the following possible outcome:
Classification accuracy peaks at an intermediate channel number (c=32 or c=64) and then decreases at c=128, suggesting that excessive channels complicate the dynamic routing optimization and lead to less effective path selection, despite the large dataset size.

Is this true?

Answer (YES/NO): YES